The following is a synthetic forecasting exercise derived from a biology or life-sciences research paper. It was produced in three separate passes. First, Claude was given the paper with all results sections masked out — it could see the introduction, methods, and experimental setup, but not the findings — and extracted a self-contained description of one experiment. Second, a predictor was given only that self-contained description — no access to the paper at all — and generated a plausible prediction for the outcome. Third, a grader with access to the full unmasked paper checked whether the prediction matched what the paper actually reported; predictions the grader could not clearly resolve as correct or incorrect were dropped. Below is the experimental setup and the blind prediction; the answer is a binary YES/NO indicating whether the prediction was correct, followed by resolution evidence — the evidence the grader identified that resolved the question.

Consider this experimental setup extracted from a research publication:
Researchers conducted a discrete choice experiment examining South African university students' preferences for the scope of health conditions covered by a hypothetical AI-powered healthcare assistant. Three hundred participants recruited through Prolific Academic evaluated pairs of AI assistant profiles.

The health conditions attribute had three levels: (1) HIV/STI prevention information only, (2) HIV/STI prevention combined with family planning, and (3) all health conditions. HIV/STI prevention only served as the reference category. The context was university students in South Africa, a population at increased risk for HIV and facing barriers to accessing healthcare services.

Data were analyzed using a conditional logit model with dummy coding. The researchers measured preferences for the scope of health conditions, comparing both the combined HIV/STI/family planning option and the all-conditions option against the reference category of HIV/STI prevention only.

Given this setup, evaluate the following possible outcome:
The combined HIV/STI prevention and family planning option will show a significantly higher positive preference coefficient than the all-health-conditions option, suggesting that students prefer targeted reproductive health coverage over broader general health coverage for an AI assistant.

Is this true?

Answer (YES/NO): NO